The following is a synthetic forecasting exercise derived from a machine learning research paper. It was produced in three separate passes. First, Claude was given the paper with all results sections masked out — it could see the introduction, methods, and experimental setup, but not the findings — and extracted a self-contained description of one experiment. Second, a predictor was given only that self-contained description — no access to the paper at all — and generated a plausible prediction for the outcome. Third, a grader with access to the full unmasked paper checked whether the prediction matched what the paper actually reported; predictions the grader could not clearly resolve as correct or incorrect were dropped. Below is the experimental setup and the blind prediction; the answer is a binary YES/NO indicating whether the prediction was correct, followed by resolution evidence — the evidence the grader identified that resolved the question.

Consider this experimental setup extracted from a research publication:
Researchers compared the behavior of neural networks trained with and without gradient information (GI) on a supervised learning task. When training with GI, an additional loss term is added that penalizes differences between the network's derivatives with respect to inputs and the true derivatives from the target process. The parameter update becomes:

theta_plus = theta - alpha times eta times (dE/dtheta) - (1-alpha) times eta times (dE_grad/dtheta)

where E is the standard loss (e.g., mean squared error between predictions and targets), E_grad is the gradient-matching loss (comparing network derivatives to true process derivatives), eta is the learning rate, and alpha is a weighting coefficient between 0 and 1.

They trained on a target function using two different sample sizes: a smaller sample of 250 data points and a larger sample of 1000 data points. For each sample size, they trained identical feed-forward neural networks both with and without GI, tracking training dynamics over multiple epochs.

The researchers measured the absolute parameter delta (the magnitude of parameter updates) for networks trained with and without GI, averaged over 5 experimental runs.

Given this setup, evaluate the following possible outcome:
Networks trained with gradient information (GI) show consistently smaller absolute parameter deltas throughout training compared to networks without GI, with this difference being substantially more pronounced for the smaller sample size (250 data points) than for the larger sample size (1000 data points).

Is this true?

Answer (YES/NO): NO